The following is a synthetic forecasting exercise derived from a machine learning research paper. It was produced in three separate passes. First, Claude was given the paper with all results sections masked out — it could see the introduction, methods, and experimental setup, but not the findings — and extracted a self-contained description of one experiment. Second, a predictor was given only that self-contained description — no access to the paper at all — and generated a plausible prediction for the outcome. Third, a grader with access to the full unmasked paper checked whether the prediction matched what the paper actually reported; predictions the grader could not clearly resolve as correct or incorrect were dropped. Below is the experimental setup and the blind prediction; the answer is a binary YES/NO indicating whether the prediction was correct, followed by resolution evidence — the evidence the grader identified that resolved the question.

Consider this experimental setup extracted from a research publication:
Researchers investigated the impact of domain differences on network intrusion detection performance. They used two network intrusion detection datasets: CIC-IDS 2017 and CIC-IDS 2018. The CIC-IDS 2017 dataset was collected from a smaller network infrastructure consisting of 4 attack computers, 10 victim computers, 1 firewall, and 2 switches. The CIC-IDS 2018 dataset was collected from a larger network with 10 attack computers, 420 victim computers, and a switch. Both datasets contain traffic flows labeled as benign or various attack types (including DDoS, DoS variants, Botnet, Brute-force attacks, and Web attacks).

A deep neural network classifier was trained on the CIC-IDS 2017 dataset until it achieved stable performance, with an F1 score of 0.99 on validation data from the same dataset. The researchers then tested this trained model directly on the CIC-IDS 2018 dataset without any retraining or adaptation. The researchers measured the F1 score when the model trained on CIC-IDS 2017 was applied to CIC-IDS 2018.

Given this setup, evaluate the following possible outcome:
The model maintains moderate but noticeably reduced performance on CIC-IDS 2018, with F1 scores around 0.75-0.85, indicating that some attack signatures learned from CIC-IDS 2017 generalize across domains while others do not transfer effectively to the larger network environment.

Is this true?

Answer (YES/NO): NO